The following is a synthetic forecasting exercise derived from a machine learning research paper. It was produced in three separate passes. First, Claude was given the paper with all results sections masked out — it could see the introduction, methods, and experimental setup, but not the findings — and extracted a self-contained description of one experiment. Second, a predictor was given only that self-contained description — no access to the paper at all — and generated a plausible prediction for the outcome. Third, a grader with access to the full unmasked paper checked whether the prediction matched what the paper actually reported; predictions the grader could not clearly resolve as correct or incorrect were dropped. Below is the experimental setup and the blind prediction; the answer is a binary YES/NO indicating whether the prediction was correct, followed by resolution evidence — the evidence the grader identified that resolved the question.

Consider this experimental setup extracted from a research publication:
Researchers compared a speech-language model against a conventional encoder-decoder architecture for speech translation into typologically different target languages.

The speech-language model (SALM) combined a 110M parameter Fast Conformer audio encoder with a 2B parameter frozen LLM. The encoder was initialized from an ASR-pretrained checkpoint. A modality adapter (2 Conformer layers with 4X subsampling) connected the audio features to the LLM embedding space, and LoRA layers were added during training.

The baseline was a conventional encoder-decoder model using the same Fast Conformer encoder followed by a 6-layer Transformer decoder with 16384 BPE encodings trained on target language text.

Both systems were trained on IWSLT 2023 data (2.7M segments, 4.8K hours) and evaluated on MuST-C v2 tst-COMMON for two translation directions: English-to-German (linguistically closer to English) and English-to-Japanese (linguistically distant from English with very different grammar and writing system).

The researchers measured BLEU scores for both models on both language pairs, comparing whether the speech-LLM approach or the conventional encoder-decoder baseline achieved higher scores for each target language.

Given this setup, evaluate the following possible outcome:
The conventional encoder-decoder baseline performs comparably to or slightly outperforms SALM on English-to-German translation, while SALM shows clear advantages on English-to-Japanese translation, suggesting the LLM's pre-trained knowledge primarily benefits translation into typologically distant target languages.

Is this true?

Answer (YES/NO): YES